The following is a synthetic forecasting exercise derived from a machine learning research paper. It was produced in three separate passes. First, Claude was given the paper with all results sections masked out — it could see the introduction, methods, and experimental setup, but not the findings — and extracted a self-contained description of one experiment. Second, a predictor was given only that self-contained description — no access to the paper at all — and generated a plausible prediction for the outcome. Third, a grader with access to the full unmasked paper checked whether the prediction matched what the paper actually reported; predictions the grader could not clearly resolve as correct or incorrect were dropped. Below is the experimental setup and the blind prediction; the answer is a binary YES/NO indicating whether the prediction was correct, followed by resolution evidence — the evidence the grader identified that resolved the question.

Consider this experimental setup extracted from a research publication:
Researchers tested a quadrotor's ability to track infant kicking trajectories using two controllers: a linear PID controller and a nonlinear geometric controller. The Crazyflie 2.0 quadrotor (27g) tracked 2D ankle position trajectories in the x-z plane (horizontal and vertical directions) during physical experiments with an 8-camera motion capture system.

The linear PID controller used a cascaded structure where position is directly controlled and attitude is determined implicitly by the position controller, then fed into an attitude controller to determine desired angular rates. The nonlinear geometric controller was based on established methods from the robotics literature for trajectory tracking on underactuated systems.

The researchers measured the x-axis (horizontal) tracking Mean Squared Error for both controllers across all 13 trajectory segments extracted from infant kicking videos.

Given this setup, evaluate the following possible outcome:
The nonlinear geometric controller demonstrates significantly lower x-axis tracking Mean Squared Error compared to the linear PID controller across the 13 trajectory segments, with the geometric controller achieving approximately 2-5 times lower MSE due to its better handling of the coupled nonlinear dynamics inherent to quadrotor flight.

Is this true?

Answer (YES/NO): NO